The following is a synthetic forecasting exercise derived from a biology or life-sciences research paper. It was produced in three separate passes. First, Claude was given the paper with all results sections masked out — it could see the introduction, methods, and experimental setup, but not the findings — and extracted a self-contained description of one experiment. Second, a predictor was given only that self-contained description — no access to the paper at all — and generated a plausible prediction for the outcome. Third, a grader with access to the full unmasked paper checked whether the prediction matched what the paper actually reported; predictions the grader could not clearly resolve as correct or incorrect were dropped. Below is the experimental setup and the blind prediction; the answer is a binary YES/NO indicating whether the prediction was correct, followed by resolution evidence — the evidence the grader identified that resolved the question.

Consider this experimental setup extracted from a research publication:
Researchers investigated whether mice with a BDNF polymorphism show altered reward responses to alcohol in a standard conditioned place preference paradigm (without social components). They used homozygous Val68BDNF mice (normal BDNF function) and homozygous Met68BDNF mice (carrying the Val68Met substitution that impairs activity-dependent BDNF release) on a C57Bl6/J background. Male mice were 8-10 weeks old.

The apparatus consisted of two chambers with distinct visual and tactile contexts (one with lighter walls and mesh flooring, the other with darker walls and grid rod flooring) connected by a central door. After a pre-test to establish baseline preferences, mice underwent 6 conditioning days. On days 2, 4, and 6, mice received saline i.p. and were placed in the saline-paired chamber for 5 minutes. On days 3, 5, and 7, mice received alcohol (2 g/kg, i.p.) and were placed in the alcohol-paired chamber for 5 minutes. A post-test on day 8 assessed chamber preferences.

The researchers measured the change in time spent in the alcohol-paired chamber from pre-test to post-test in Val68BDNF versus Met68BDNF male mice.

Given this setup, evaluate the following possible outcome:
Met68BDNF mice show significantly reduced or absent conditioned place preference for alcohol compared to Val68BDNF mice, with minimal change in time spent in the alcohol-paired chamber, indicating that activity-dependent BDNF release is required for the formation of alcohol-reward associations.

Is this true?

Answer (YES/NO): NO